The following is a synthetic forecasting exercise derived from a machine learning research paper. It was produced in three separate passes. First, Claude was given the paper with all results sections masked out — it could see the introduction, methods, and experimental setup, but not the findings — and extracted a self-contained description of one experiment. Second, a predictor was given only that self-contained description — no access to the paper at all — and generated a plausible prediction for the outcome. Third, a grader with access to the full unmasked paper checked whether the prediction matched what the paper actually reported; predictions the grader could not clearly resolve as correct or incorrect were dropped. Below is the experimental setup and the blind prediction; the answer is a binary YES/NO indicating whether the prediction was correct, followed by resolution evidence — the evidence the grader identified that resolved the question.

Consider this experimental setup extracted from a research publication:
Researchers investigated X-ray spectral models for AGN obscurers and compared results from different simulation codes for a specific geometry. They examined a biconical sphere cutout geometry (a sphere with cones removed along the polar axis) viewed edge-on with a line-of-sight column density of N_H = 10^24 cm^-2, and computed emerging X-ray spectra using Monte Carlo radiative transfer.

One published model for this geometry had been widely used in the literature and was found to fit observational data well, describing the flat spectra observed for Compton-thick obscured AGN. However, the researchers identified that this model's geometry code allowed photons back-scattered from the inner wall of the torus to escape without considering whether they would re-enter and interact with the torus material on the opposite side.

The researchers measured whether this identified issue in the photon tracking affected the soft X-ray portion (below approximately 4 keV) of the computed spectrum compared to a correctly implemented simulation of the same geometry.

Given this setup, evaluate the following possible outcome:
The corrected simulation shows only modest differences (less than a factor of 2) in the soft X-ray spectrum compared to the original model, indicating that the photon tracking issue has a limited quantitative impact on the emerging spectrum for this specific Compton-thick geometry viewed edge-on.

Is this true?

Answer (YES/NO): NO